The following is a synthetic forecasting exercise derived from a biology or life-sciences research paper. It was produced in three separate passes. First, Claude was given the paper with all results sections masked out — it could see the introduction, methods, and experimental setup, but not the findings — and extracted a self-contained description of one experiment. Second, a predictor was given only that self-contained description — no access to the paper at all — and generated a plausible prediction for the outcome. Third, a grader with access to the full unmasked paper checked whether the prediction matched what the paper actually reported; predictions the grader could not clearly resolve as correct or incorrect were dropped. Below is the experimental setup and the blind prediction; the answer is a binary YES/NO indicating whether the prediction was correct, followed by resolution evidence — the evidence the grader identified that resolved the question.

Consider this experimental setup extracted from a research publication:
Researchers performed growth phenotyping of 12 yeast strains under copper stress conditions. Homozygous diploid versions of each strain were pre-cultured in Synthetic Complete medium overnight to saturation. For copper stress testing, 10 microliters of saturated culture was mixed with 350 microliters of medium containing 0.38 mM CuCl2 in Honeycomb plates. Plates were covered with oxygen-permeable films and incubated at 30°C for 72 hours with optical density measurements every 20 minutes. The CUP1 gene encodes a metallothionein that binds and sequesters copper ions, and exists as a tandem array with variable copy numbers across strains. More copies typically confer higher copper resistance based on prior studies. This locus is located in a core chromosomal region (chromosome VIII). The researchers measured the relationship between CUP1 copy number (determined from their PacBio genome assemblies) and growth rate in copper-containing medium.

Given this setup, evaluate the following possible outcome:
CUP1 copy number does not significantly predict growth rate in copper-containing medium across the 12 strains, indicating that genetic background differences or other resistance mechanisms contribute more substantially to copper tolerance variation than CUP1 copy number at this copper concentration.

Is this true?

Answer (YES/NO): NO